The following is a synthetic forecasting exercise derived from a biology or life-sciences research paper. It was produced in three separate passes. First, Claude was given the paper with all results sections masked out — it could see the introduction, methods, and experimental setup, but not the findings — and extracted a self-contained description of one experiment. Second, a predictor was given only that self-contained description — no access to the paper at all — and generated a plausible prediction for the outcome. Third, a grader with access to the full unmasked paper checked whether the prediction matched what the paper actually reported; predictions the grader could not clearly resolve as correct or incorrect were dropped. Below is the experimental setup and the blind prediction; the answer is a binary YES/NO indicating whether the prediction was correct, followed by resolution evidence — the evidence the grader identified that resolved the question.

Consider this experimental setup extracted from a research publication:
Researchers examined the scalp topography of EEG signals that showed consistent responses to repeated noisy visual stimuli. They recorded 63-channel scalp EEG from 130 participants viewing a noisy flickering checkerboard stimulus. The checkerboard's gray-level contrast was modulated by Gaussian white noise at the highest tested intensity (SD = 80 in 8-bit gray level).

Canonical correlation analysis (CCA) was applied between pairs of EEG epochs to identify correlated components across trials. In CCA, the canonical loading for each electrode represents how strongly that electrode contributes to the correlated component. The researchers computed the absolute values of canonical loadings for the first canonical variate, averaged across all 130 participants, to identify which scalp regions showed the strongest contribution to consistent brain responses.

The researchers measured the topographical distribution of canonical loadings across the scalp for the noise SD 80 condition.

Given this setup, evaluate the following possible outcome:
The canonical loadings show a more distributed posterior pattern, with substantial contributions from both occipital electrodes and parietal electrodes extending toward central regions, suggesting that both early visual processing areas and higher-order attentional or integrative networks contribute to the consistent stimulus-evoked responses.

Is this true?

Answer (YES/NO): NO